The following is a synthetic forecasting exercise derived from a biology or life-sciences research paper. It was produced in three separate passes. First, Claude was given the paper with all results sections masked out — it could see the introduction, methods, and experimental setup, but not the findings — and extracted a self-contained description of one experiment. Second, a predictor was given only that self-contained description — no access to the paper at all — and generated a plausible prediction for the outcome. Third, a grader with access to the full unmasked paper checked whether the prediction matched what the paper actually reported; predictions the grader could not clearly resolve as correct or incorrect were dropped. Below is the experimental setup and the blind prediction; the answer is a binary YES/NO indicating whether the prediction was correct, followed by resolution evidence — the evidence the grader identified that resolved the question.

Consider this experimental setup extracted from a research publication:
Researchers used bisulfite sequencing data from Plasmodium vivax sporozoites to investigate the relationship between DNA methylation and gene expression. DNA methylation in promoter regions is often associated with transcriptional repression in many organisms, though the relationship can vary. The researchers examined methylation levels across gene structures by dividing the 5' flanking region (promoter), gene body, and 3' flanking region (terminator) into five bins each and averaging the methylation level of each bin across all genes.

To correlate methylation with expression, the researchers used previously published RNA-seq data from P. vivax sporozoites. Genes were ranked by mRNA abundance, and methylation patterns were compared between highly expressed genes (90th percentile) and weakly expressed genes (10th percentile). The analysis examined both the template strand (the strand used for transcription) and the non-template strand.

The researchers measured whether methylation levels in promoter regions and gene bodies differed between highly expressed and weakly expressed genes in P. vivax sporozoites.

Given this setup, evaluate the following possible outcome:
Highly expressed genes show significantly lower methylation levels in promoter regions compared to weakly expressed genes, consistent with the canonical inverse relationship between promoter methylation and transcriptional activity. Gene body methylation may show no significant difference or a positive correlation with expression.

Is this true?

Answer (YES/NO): NO